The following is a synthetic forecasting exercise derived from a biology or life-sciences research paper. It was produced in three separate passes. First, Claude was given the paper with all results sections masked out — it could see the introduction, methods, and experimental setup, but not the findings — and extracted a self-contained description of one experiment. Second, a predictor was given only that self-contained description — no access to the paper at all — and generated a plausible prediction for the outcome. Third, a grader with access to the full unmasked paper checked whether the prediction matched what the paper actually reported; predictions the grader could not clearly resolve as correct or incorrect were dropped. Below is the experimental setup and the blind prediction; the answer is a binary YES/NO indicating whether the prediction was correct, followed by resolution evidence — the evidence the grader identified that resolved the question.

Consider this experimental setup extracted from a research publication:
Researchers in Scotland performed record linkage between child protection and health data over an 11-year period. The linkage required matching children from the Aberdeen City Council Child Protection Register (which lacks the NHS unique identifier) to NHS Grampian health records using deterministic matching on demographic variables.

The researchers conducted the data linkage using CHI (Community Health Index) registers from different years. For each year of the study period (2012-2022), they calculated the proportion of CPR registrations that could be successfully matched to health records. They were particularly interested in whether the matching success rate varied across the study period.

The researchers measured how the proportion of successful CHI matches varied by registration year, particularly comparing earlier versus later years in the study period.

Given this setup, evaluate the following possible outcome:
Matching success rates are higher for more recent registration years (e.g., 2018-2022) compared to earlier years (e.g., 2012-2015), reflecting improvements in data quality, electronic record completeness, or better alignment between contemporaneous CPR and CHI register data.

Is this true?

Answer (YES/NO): NO